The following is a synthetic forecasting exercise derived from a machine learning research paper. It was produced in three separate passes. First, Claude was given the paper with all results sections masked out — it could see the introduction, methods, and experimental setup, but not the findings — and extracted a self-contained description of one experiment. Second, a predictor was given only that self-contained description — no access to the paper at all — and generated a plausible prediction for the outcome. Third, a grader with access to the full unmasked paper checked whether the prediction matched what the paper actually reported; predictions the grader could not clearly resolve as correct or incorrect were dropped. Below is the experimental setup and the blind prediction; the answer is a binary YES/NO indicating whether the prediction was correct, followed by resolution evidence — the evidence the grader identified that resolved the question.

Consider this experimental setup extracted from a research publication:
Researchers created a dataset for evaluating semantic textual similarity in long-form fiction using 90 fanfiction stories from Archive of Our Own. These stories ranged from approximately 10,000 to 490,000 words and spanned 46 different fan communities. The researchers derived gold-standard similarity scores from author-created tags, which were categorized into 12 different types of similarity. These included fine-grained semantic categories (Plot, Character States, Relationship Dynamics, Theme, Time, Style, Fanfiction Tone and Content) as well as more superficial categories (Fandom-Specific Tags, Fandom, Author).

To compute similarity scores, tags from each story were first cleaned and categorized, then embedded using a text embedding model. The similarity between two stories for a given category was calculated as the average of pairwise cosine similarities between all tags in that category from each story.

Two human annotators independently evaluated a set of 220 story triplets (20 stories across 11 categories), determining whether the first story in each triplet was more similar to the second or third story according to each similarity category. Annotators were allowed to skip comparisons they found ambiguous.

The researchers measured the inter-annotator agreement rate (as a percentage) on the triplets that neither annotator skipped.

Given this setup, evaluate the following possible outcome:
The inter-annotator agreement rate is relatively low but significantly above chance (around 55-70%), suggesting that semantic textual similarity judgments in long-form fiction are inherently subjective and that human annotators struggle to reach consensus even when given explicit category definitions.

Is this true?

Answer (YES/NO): NO